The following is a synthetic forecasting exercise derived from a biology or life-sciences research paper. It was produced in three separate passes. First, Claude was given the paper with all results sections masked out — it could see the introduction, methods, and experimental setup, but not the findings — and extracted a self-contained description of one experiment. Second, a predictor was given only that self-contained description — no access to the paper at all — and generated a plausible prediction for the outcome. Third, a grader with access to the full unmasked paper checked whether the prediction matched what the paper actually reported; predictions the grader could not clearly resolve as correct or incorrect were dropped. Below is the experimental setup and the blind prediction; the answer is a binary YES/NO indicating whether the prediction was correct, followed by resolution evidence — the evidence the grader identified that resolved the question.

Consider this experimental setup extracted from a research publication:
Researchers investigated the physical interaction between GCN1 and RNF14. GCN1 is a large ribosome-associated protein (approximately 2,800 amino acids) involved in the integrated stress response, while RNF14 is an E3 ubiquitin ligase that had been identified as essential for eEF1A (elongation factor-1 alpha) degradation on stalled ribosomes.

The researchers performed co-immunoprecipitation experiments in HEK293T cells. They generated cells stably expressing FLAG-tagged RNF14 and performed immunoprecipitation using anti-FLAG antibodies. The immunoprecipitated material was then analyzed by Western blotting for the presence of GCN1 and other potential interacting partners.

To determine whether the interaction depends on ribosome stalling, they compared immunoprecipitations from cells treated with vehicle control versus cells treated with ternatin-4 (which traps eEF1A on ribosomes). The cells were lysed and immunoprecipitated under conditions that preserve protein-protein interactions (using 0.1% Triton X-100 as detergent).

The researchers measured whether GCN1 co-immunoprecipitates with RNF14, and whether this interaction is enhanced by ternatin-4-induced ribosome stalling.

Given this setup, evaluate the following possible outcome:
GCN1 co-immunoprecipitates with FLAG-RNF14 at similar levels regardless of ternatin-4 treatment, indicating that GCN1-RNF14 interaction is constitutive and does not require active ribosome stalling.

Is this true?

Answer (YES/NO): YES